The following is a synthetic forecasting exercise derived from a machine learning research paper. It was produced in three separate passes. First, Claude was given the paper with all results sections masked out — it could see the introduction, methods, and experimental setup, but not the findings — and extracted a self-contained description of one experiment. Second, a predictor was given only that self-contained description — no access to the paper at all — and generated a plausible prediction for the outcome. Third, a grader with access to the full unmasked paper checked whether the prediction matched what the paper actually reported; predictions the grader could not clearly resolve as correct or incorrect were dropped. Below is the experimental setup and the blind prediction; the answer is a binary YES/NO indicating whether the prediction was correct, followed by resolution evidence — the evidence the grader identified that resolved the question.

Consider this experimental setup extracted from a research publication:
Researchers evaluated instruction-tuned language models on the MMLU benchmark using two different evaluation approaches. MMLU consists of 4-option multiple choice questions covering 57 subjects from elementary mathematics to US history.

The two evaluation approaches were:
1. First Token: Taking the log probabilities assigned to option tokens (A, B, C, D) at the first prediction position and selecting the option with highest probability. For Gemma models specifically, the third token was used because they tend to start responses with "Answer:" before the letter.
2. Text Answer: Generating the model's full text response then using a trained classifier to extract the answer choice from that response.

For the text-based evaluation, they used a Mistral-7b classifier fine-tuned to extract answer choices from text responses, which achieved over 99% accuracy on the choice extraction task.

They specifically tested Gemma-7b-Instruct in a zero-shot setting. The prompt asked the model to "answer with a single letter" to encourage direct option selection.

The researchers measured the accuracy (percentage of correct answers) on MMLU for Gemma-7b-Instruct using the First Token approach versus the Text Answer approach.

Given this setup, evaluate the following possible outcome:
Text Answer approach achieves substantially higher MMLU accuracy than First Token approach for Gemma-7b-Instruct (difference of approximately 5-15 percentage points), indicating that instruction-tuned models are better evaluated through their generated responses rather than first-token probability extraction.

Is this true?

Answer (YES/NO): NO